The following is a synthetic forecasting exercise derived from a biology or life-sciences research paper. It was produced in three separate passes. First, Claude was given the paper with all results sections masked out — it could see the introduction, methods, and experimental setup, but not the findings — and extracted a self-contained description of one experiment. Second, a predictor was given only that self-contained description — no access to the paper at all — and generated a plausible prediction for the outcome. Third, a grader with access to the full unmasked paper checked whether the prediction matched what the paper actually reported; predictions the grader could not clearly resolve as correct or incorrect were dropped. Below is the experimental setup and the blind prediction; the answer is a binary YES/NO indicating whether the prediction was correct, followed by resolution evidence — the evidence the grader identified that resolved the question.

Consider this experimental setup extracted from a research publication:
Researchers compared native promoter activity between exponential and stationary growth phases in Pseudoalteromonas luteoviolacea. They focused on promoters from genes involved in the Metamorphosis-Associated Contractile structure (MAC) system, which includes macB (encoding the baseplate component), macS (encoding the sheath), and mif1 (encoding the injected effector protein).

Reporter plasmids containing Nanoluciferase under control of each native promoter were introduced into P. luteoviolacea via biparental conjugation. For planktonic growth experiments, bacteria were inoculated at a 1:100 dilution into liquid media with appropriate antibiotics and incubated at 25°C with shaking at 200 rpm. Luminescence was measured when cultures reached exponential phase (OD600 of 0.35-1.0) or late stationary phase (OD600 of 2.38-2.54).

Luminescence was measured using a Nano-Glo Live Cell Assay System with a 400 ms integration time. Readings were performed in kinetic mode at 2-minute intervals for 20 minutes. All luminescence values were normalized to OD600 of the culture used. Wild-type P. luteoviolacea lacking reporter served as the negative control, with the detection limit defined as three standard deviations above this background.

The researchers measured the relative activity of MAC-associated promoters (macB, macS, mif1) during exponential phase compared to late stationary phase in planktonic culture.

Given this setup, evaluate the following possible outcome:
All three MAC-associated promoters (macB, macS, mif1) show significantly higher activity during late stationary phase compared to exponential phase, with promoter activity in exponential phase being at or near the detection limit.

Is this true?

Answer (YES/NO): NO